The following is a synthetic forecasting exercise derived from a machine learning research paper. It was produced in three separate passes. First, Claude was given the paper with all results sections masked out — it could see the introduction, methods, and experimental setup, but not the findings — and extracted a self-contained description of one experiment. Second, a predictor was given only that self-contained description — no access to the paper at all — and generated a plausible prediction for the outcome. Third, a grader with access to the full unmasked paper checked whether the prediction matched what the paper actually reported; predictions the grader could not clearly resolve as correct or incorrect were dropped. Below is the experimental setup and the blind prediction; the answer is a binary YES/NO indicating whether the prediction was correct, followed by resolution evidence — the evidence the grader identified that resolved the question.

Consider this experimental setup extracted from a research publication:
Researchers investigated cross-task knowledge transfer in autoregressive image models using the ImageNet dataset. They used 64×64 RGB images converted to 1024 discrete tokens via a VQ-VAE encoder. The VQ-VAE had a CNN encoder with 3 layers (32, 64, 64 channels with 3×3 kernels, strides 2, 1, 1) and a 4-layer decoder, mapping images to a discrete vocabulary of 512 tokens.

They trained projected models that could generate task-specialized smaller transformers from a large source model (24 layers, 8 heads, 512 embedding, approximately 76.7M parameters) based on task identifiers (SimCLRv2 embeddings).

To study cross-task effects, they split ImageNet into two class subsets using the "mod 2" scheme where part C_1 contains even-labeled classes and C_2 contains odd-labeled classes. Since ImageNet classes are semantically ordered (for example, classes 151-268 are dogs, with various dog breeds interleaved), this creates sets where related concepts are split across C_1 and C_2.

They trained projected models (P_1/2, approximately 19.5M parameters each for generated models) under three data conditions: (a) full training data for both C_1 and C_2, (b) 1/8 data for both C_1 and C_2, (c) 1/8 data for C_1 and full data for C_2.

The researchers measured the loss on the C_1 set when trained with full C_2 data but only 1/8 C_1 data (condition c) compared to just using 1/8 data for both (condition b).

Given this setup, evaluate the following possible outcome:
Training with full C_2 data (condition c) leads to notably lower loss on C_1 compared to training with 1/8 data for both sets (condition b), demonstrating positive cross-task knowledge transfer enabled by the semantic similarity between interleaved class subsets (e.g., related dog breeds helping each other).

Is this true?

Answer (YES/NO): YES